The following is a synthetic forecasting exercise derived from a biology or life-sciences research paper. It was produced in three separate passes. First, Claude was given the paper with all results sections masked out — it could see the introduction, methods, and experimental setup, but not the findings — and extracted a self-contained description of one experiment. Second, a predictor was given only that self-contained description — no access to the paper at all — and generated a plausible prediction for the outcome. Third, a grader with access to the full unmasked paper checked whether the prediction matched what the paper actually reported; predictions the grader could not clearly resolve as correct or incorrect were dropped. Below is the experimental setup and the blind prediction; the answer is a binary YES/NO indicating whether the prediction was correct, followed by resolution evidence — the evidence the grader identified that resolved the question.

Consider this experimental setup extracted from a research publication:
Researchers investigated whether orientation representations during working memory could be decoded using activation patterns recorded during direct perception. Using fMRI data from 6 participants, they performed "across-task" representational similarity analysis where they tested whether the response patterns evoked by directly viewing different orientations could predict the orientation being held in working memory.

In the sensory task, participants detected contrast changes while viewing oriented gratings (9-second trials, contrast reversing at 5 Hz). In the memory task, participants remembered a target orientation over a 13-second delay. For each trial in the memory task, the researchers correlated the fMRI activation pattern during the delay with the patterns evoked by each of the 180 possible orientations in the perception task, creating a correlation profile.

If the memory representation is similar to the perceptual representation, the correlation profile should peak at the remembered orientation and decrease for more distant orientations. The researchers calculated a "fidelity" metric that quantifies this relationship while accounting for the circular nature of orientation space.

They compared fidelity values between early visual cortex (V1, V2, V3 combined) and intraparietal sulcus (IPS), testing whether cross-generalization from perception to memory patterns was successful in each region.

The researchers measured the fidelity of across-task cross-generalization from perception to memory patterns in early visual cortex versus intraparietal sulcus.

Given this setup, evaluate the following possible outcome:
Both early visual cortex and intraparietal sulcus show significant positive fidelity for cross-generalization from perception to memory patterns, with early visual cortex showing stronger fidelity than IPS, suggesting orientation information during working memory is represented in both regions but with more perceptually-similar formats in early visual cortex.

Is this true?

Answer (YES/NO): NO